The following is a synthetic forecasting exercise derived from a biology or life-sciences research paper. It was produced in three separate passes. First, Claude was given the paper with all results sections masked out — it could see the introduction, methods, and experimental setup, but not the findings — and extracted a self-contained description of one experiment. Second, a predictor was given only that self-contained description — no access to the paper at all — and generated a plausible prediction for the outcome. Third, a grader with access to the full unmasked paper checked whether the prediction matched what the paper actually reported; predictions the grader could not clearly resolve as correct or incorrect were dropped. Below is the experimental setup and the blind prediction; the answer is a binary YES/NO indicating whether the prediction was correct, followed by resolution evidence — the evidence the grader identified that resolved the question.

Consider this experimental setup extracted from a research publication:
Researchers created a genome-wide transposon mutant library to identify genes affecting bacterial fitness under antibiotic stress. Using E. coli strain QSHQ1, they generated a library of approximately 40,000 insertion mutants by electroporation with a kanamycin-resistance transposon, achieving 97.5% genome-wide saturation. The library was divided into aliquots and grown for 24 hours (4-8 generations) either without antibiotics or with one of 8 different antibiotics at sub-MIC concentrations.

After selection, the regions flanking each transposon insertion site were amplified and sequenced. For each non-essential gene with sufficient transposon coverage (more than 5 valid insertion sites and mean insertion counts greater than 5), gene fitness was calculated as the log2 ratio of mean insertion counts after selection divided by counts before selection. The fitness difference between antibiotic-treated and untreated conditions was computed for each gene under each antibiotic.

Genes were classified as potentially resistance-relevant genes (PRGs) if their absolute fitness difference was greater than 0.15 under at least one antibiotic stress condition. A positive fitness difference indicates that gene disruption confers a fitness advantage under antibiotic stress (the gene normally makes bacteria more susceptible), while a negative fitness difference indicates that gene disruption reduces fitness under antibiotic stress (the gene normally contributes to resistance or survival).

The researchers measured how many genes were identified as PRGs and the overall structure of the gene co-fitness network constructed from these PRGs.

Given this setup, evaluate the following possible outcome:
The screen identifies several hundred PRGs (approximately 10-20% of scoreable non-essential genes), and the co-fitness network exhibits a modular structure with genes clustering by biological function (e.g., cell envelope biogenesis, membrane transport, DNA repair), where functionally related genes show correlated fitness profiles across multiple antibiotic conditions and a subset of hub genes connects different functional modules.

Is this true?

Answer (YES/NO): NO